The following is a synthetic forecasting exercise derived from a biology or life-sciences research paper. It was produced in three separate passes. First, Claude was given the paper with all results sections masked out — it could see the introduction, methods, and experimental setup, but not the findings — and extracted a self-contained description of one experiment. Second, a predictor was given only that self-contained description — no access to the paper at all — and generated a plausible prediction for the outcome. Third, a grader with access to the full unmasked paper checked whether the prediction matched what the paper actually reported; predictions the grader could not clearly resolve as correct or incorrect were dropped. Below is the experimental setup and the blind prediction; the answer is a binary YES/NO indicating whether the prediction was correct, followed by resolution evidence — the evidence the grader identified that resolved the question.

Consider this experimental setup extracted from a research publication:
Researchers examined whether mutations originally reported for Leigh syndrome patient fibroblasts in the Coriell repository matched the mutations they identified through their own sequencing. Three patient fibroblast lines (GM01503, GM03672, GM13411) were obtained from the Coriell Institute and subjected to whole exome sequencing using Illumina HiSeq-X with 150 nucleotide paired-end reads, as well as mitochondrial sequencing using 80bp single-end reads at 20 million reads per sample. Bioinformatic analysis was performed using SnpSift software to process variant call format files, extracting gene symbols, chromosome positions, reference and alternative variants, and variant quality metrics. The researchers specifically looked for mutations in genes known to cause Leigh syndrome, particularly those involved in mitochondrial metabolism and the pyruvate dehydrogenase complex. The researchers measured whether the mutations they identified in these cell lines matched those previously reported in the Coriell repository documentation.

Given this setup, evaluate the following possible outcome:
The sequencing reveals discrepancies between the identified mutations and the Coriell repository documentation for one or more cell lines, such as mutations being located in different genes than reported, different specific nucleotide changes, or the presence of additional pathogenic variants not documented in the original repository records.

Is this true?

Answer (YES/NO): YES